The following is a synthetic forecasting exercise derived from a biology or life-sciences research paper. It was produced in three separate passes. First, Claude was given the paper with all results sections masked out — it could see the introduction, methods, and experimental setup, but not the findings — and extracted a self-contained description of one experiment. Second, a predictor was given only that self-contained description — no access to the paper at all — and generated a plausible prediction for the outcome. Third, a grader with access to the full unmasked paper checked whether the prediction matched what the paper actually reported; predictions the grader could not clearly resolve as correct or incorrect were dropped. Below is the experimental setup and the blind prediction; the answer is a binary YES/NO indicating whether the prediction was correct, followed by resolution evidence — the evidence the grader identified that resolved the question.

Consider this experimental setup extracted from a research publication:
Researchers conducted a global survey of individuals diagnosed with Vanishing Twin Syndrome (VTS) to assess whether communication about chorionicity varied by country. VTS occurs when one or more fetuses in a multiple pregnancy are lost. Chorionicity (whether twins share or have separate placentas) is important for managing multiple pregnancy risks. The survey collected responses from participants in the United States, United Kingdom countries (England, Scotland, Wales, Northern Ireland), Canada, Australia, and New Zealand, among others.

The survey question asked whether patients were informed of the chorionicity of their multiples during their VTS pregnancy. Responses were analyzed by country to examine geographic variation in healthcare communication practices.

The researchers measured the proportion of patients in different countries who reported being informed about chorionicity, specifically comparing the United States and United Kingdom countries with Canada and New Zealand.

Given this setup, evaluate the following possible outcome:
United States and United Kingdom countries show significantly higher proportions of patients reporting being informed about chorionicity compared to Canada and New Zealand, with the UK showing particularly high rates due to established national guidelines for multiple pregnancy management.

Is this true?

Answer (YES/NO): NO